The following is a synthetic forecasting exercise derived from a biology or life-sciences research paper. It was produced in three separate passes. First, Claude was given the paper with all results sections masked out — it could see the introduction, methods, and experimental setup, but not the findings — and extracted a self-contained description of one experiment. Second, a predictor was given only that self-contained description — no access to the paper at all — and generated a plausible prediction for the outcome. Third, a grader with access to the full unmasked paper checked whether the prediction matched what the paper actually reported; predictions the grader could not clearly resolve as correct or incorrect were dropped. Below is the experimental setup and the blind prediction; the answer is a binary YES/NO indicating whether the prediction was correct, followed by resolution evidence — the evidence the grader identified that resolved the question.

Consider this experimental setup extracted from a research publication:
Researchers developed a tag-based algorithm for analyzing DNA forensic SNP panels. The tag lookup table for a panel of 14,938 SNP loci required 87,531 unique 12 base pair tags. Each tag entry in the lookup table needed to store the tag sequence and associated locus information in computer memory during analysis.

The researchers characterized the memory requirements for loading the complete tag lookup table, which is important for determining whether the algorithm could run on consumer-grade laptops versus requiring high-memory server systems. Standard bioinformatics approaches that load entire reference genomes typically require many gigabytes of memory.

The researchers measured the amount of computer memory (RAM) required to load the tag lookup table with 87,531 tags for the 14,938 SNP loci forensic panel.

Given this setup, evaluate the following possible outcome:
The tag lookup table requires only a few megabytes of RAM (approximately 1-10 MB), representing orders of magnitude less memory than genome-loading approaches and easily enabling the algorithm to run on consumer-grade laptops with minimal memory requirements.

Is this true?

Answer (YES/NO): YES